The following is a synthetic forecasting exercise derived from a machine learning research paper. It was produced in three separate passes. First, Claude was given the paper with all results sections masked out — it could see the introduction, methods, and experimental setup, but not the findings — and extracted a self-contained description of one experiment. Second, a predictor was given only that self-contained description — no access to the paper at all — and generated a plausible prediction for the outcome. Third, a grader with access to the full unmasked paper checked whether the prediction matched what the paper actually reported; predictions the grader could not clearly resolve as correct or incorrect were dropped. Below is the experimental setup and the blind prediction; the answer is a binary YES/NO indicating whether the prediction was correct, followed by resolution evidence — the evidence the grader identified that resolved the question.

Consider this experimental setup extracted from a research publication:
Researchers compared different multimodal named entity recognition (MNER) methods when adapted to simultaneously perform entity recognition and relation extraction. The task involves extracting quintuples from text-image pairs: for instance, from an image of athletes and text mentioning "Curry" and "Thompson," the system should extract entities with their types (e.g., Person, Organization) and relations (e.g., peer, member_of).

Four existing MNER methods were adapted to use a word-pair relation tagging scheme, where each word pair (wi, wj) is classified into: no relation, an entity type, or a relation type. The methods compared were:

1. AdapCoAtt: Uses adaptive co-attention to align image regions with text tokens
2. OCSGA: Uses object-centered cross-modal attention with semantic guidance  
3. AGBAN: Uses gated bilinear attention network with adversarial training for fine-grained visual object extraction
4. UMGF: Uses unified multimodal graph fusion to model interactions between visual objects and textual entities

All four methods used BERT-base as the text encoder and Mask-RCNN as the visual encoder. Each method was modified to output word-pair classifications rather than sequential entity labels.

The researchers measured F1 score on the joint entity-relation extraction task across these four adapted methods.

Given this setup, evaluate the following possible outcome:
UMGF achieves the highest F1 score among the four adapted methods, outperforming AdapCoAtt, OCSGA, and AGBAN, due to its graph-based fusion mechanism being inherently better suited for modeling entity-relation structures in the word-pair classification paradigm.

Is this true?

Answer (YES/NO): YES